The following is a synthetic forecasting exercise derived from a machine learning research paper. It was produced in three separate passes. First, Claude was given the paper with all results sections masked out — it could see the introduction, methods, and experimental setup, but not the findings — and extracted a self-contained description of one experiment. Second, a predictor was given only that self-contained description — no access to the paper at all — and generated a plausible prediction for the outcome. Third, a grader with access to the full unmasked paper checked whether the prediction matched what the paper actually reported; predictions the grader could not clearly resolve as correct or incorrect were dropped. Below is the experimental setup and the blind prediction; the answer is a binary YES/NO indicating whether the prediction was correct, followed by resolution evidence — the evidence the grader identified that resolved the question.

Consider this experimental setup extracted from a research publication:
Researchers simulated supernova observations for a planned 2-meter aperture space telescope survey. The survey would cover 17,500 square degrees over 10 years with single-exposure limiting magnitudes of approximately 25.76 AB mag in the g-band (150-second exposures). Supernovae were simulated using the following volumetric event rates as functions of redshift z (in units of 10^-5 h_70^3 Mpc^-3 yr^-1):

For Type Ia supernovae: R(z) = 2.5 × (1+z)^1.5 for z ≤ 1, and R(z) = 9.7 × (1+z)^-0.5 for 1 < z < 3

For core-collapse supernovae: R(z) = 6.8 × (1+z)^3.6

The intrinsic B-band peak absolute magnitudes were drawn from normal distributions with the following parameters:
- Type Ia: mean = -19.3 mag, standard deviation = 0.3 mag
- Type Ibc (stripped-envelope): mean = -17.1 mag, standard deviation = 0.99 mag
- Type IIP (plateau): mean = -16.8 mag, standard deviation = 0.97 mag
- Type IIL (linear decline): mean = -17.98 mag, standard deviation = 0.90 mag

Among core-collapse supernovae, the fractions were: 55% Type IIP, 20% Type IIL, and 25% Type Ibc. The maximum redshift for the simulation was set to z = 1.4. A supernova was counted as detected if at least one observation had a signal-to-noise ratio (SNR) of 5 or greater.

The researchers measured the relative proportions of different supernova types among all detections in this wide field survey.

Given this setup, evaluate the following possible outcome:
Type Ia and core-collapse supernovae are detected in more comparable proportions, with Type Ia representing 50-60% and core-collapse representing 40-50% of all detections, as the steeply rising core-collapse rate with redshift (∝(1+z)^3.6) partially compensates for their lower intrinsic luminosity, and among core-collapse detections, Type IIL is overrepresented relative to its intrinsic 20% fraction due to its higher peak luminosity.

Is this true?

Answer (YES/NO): NO